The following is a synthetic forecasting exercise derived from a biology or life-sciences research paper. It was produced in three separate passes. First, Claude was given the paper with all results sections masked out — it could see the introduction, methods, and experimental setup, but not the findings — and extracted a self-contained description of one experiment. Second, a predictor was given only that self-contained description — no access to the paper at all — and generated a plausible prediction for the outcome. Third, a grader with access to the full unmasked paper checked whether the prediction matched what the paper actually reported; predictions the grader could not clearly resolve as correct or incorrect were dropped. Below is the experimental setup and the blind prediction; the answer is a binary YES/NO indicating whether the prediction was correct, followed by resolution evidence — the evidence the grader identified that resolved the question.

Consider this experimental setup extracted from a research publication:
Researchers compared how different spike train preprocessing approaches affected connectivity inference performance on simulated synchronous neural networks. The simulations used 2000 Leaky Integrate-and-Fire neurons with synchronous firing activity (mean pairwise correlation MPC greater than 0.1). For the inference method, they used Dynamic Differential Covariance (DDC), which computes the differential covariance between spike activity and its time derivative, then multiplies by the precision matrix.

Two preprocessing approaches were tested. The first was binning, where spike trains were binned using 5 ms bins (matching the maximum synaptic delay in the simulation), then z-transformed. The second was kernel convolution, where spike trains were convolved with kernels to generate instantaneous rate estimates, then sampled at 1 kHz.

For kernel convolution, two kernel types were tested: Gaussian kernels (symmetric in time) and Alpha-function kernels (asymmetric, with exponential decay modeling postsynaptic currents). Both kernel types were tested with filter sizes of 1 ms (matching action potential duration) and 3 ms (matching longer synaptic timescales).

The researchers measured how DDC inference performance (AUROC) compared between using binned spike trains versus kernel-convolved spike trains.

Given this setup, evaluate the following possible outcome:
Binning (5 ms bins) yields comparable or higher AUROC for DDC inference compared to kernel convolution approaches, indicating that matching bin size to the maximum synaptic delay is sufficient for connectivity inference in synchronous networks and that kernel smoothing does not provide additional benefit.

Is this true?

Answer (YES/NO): NO